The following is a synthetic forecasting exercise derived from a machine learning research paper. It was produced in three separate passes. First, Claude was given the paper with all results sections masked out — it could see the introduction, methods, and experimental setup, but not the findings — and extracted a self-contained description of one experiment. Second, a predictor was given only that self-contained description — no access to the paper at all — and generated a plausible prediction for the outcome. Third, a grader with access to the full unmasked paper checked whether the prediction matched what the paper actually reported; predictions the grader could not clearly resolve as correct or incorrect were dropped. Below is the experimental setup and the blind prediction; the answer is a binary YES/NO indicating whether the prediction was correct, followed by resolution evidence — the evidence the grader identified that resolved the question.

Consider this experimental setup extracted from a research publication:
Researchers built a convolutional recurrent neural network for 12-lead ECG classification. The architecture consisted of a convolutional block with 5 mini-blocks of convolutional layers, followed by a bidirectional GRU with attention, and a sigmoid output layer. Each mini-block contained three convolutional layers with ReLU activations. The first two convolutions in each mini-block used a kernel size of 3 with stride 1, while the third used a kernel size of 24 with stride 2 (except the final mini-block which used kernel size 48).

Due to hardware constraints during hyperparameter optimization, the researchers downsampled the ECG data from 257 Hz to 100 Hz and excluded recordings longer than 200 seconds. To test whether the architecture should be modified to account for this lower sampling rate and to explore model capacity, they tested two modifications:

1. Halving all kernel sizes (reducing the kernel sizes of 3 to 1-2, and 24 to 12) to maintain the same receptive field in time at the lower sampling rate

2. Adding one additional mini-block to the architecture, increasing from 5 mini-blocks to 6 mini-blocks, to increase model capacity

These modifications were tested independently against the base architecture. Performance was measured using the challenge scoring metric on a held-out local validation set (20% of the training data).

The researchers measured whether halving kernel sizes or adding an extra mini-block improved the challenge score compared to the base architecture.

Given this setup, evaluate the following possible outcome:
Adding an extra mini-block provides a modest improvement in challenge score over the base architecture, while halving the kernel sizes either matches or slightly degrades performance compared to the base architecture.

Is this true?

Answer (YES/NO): NO